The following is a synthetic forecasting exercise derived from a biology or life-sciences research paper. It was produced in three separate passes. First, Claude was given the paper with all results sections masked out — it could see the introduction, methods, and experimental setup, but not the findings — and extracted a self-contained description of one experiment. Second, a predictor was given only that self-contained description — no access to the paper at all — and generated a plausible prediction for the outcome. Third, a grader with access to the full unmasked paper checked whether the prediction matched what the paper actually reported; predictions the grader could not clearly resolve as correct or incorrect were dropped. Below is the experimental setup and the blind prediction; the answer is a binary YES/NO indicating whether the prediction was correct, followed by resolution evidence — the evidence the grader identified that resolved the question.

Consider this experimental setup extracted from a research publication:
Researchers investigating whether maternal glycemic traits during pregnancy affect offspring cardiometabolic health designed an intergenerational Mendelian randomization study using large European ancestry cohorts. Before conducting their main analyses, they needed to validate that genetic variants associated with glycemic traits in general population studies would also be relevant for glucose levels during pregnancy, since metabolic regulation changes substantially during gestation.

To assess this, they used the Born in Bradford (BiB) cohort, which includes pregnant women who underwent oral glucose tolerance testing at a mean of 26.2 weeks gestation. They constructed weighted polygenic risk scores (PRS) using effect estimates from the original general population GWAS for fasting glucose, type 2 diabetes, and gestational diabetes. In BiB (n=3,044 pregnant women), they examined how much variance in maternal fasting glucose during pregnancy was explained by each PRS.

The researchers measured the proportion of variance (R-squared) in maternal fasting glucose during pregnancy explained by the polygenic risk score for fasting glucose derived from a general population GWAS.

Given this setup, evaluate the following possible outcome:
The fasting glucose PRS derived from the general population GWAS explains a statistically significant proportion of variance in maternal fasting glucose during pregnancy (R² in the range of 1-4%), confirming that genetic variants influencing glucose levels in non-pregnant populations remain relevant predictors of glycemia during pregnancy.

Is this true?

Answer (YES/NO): NO